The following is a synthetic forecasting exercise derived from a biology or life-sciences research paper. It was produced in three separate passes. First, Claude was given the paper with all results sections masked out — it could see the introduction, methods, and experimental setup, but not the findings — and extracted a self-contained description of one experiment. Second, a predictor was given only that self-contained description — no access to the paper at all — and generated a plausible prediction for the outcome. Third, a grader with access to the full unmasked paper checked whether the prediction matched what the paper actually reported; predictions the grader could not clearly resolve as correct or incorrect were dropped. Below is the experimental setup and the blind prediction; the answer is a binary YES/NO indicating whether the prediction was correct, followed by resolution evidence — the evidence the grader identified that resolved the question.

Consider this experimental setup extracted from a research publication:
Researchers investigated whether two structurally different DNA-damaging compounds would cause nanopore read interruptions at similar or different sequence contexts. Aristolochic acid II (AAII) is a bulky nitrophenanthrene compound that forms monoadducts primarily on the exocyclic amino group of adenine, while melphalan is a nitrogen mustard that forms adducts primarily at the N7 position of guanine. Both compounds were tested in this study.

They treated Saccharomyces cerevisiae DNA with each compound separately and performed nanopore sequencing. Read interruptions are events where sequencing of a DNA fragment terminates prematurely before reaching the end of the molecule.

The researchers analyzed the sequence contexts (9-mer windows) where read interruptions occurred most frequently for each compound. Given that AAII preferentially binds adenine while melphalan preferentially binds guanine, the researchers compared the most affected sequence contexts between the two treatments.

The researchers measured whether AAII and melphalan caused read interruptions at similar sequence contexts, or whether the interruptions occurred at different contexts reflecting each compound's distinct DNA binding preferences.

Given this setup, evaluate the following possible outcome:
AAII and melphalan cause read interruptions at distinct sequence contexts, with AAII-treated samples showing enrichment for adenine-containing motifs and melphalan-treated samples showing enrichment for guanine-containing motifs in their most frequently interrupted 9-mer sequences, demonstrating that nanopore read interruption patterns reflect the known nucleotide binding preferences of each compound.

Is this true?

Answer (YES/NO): NO